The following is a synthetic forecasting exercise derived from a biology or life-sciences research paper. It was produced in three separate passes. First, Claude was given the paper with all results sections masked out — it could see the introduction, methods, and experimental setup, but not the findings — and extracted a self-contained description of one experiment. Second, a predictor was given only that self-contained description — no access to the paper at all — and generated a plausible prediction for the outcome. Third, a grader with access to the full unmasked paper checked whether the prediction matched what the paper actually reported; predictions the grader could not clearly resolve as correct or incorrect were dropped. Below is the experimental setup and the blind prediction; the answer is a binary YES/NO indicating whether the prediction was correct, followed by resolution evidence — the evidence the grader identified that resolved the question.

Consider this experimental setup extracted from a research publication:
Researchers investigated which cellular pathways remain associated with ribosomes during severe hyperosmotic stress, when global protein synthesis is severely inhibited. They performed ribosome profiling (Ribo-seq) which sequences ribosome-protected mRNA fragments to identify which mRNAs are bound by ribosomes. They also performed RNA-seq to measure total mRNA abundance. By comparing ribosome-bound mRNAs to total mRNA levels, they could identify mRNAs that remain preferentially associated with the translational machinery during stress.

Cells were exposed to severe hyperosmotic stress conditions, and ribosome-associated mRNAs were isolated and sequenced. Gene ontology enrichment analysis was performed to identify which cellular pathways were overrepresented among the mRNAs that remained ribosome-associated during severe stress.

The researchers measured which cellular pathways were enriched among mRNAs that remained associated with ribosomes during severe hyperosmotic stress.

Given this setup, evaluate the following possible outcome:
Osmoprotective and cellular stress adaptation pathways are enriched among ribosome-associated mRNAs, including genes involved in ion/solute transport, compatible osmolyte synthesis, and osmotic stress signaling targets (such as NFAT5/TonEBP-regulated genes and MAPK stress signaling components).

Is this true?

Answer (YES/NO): NO